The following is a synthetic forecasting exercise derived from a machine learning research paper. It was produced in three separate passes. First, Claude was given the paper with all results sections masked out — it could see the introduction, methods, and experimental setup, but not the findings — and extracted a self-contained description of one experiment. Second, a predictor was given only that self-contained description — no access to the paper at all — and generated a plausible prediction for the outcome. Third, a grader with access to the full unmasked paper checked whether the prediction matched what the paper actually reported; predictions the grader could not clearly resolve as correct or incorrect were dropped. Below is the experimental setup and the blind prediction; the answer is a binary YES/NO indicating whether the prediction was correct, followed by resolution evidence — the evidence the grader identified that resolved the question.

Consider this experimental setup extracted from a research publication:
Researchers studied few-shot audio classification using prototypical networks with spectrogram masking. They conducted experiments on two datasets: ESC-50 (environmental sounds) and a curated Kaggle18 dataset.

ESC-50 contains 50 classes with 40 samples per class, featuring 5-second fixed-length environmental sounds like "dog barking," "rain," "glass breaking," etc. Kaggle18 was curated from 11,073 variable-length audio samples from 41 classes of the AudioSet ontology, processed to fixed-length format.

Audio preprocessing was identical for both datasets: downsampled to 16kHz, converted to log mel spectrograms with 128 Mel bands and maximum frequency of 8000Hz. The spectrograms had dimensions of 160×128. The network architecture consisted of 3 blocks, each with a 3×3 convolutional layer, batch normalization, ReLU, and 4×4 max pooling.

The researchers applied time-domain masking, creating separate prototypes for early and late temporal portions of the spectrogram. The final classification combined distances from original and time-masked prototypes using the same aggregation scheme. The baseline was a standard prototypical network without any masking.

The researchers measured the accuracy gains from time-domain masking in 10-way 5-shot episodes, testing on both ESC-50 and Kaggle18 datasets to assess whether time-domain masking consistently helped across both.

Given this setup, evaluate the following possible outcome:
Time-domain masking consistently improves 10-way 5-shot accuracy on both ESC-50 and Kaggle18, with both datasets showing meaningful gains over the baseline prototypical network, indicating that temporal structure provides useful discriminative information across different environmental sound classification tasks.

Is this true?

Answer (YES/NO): NO